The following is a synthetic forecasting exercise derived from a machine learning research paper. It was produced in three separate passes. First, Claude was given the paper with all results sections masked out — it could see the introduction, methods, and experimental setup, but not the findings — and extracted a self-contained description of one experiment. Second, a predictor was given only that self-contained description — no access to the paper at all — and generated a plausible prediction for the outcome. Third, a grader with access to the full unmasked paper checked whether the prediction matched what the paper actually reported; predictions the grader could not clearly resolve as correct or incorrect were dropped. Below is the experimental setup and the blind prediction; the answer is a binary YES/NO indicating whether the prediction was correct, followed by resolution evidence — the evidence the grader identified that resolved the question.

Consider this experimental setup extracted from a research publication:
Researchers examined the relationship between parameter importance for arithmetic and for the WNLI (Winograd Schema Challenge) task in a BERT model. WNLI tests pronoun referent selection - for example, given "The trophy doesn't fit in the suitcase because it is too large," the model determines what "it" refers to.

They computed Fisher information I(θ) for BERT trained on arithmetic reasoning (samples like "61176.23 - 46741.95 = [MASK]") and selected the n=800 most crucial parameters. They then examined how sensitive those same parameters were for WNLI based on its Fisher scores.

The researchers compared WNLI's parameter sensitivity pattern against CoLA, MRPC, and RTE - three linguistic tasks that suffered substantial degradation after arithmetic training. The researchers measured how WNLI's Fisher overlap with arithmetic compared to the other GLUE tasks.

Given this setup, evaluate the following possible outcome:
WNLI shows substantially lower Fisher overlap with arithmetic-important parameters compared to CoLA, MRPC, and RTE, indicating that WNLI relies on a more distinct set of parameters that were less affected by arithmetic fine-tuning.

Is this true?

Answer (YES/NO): YES